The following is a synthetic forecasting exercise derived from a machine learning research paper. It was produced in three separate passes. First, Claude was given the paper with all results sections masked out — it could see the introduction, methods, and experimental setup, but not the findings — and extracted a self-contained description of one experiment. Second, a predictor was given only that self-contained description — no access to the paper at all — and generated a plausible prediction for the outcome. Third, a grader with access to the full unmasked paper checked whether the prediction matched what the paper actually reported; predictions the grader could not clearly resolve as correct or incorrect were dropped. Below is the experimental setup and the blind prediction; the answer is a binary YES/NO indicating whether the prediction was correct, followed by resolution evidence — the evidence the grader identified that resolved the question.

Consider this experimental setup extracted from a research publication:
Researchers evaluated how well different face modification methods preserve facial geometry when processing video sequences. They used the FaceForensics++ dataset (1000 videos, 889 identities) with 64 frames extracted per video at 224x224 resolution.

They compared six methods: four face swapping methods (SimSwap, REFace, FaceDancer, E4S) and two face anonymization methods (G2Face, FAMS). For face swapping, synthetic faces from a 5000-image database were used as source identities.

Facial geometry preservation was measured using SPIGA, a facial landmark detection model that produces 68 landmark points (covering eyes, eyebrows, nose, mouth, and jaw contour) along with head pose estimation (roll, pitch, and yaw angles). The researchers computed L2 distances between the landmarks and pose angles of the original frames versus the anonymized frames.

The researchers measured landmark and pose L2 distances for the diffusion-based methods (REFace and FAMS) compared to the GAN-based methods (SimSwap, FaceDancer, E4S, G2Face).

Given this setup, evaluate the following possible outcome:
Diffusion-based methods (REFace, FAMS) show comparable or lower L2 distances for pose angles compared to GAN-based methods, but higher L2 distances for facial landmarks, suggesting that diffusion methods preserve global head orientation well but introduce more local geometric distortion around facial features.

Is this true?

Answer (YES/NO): NO